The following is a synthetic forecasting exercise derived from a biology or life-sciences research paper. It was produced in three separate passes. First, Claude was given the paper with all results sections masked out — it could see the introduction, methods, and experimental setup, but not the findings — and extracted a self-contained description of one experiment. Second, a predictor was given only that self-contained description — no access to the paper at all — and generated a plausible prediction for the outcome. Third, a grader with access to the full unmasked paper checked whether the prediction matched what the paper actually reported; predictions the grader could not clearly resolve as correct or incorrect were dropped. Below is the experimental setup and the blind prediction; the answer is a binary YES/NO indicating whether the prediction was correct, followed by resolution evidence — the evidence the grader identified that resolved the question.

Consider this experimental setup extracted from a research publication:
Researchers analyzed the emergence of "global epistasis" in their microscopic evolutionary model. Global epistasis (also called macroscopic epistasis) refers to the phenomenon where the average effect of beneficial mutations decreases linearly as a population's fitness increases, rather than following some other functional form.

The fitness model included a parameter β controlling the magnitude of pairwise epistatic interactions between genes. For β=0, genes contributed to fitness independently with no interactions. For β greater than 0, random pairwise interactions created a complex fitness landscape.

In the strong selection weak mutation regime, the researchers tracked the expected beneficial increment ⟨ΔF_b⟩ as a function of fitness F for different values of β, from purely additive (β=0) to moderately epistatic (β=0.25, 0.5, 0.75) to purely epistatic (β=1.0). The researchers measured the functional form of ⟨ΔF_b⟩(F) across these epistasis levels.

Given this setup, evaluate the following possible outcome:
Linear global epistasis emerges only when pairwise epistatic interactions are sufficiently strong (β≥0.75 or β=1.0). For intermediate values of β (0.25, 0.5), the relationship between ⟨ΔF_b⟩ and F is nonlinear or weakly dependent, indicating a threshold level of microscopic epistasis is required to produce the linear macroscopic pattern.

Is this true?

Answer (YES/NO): NO